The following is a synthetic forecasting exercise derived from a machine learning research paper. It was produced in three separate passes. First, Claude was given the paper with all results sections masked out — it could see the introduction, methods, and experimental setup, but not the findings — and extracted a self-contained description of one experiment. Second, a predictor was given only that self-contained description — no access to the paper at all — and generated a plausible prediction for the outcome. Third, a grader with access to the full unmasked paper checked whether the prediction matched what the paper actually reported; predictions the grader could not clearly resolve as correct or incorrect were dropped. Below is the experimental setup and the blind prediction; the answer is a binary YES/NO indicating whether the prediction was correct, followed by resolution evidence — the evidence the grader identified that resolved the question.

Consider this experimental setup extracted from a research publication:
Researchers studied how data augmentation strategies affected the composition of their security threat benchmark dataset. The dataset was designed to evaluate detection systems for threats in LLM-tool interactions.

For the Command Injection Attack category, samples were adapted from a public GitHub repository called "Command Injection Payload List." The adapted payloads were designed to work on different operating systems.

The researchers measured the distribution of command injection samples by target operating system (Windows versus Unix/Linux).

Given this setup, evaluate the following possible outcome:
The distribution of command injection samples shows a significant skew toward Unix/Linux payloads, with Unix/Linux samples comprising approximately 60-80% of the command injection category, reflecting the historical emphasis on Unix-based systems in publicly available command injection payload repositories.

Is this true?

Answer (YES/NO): NO